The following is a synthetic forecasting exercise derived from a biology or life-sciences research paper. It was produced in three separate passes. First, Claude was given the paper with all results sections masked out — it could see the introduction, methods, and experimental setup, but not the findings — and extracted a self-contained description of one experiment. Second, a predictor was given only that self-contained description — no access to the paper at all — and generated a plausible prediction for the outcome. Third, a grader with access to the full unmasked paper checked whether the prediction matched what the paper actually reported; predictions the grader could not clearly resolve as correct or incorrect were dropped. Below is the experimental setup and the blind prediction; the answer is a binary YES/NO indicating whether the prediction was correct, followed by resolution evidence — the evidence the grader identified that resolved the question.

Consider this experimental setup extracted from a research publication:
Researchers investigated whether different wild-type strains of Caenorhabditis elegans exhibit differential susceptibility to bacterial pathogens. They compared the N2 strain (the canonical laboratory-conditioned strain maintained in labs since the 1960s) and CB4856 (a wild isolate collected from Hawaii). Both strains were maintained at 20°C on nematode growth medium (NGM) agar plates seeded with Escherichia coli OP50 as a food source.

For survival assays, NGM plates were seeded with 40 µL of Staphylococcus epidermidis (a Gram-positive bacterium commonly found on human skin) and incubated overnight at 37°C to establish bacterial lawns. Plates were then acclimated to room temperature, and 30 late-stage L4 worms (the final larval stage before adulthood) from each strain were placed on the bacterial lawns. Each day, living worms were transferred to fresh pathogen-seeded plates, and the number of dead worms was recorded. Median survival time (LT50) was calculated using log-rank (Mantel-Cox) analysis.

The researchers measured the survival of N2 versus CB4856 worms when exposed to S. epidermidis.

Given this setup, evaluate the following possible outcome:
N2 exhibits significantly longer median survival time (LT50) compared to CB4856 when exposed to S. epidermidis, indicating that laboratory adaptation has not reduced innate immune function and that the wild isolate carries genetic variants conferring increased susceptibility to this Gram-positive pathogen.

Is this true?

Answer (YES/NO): YES